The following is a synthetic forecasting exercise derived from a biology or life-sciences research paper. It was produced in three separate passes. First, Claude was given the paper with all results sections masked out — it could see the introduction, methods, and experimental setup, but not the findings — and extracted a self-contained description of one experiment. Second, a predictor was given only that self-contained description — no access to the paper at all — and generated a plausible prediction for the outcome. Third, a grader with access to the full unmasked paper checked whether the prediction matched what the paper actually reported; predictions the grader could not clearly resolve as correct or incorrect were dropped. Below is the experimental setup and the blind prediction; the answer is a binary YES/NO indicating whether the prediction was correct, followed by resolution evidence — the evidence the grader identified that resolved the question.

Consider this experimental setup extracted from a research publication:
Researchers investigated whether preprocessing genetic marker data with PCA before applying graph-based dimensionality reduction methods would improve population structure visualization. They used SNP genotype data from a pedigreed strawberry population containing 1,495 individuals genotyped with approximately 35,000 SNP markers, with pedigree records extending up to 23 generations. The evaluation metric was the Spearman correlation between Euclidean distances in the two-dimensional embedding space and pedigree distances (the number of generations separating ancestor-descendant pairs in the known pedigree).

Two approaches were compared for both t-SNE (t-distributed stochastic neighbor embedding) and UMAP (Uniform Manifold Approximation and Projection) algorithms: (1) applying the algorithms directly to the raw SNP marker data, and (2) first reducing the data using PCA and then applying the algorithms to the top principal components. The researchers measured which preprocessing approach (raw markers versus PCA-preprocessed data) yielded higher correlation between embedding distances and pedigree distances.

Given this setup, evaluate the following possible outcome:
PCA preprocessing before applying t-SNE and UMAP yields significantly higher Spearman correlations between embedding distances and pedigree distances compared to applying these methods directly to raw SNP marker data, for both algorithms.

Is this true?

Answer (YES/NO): NO